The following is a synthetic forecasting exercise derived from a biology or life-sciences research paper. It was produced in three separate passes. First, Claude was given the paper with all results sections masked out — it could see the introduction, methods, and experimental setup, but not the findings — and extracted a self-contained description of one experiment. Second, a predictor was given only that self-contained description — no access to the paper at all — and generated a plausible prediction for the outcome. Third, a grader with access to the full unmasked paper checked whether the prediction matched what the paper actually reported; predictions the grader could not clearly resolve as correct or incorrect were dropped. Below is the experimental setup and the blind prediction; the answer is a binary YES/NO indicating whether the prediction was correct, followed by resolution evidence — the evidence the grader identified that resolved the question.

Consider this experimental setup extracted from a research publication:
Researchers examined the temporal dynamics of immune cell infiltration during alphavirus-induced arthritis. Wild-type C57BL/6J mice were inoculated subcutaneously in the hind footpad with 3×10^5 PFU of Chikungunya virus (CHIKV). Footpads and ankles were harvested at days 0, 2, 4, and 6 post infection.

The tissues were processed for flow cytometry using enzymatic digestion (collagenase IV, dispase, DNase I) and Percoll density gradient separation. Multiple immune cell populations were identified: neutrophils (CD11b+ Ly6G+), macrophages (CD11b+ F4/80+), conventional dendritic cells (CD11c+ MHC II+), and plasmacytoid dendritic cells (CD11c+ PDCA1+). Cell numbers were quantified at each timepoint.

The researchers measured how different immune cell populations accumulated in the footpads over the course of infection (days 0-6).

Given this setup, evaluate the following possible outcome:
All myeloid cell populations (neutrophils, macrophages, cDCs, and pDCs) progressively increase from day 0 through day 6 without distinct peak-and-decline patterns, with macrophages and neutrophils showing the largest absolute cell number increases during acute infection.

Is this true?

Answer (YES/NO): NO